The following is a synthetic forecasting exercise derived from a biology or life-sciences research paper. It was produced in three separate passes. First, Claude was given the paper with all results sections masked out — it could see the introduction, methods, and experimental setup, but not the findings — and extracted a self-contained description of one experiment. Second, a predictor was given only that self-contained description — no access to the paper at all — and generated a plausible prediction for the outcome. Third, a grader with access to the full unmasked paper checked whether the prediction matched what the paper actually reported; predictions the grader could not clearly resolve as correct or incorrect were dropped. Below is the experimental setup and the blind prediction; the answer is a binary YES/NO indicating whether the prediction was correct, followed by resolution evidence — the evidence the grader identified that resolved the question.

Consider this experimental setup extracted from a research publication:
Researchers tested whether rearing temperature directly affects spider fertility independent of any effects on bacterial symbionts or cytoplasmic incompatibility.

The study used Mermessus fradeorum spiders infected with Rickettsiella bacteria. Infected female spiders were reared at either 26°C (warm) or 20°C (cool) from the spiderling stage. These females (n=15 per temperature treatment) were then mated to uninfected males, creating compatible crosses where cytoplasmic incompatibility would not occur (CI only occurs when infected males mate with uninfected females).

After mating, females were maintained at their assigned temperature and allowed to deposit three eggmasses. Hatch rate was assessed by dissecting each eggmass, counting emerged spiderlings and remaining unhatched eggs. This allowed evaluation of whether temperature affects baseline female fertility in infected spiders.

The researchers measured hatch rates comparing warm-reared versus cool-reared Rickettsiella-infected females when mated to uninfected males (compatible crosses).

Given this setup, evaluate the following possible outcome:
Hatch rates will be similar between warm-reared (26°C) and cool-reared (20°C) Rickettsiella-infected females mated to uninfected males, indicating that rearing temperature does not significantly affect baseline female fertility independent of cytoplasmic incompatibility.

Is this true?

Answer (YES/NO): YES